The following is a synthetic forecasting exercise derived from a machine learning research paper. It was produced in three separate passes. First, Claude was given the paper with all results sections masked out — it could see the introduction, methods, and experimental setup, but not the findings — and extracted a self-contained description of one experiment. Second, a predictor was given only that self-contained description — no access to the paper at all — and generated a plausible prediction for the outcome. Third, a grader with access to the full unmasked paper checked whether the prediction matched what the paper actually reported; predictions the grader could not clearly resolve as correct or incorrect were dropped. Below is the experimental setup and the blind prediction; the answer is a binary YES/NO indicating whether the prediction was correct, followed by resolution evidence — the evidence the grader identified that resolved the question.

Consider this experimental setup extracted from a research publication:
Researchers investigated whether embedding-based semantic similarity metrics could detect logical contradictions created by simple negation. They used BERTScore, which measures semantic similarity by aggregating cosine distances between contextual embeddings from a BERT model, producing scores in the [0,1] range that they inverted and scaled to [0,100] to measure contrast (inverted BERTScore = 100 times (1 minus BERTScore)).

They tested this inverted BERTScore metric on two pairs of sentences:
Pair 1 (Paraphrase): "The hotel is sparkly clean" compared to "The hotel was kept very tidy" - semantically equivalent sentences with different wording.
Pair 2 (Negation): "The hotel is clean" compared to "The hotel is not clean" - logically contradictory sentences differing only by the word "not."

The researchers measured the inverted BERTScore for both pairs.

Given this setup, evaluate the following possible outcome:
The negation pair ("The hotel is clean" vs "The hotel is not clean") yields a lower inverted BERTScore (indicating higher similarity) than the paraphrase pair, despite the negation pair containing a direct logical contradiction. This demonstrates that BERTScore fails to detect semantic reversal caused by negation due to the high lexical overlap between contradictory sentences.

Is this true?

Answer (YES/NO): NO